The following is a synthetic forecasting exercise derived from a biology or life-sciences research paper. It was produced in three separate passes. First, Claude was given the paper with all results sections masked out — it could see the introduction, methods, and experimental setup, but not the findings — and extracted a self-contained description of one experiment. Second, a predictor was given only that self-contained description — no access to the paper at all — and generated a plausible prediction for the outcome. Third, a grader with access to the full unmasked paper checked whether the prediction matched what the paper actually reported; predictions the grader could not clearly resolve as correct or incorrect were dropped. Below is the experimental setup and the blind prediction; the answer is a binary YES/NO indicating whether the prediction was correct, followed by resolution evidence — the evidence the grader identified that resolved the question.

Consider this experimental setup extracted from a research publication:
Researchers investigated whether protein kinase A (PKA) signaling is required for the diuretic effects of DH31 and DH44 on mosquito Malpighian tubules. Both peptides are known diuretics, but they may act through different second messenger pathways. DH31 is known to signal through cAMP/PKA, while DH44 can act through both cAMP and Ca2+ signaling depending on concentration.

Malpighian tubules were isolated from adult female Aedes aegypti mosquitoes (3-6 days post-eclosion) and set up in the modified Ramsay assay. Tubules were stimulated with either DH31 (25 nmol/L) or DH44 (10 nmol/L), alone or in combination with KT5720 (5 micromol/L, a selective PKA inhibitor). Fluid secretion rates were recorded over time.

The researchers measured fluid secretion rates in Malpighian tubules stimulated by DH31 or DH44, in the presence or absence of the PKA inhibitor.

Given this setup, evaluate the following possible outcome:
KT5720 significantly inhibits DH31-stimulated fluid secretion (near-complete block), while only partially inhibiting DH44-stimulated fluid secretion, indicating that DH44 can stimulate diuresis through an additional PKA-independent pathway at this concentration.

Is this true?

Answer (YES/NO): NO